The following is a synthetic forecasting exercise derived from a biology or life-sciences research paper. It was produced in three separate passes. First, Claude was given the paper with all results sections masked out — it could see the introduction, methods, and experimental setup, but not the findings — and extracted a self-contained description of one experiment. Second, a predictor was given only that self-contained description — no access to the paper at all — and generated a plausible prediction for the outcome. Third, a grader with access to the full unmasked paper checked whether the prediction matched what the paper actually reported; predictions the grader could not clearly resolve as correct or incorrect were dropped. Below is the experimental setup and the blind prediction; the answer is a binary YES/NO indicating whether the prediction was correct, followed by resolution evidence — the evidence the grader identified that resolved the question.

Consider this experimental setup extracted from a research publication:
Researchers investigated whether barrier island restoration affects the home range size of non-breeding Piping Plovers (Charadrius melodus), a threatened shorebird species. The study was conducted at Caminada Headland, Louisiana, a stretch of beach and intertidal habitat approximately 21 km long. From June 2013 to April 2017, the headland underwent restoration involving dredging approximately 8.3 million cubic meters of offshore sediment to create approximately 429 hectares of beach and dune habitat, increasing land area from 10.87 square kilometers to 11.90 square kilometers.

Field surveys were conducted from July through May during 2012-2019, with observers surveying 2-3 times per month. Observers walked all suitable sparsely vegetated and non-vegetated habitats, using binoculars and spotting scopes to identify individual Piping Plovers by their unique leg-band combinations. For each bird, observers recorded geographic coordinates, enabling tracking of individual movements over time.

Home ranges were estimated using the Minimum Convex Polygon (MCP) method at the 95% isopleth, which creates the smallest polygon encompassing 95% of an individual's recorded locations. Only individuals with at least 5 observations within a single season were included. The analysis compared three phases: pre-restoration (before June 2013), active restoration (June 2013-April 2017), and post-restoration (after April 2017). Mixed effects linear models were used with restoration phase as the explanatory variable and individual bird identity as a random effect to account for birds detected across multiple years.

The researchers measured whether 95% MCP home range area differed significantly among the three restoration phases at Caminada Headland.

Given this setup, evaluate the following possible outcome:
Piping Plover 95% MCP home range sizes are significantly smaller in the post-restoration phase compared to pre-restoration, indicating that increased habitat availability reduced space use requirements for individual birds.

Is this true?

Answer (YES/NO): NO